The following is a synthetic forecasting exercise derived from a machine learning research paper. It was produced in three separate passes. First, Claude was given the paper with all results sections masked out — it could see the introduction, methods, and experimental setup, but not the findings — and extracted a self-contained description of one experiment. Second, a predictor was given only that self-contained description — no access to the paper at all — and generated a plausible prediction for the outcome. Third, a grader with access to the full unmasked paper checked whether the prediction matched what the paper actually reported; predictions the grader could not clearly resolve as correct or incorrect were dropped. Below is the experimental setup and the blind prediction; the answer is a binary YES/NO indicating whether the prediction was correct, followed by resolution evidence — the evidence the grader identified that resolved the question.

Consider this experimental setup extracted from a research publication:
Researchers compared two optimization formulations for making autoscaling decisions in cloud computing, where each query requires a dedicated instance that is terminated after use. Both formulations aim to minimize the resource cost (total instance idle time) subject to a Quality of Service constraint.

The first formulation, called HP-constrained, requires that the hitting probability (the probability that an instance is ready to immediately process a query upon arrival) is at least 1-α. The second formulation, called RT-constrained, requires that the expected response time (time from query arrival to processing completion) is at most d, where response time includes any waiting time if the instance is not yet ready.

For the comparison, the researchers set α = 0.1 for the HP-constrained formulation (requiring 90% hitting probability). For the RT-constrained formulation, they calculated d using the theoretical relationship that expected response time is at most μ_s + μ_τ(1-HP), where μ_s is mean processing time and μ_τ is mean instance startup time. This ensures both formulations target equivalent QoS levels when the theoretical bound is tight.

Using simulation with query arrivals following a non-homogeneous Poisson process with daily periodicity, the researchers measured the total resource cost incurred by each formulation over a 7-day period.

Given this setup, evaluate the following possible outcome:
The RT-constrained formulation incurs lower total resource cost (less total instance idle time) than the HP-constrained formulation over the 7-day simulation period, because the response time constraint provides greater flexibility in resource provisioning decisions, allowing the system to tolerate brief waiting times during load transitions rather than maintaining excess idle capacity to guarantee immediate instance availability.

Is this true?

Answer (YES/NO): NO